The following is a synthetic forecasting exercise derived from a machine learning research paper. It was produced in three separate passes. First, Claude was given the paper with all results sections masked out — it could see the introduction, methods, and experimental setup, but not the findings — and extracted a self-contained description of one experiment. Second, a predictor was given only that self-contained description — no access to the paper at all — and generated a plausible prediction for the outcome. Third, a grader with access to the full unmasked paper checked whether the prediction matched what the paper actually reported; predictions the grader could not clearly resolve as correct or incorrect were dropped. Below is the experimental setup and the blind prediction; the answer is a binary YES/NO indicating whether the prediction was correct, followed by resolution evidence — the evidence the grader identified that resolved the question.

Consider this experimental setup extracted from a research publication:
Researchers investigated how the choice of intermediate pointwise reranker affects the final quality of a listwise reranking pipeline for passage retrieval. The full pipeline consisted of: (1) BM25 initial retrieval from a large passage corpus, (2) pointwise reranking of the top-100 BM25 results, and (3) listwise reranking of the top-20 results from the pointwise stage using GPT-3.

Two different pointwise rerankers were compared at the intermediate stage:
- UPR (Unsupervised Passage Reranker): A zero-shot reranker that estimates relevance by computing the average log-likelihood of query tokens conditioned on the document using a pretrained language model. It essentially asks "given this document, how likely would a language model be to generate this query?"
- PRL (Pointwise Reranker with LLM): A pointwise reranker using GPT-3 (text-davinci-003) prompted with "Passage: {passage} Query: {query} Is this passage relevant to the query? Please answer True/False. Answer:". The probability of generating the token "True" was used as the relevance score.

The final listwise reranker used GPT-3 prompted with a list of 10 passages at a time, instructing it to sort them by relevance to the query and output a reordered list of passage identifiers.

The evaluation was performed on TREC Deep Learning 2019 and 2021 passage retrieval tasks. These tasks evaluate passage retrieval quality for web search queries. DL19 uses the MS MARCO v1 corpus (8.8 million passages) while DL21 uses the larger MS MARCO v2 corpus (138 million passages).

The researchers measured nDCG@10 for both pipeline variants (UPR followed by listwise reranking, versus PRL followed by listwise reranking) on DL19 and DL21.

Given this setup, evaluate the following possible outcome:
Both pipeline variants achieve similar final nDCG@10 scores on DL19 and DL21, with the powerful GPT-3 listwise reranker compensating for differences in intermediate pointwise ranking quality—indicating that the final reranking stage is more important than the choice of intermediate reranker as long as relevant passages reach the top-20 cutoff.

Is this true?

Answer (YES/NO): NO